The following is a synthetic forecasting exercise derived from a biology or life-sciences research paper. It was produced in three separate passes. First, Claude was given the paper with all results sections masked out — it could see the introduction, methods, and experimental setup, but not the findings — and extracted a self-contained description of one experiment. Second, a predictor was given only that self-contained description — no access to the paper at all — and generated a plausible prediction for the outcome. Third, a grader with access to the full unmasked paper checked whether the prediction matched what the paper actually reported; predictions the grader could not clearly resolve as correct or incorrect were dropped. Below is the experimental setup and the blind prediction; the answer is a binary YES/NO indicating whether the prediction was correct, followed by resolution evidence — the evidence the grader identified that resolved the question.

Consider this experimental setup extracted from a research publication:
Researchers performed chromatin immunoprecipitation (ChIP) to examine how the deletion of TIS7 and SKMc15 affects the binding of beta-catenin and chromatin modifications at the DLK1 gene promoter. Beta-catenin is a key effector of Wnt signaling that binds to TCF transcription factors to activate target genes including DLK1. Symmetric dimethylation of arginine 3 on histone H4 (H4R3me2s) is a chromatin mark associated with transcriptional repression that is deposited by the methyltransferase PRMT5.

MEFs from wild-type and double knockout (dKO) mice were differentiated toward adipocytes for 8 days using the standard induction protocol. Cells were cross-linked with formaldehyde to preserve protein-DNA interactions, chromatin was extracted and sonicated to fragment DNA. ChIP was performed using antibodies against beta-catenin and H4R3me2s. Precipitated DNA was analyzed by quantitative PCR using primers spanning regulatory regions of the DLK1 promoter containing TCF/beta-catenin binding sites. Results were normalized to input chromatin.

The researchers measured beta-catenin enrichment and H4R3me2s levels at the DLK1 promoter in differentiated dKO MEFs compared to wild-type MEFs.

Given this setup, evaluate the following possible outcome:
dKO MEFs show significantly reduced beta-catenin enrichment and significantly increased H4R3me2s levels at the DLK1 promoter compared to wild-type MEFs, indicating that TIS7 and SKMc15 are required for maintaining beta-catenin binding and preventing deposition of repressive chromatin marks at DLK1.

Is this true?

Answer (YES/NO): NO